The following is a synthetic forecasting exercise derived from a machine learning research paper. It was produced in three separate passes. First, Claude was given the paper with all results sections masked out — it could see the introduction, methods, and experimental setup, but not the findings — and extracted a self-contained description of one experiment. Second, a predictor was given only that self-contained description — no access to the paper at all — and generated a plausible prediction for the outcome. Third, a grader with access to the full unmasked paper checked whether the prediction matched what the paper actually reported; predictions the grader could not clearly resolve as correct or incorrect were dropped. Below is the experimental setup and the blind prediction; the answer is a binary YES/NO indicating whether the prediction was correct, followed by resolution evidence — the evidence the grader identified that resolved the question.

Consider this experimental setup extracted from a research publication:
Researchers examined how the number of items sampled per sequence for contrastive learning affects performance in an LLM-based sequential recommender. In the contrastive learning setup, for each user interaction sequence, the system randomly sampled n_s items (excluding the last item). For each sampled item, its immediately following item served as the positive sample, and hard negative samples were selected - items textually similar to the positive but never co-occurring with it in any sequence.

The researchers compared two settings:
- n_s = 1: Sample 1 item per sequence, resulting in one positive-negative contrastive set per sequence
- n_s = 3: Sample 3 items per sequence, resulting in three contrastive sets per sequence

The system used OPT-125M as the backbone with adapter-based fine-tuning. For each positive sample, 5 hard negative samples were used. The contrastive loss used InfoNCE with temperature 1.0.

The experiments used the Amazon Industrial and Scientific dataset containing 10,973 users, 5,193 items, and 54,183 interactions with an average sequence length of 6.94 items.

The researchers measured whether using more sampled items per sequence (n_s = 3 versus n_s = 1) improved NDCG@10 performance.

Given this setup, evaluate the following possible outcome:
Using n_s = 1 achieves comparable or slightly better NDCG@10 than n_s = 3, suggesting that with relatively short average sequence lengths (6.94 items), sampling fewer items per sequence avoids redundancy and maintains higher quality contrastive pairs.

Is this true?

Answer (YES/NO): NO